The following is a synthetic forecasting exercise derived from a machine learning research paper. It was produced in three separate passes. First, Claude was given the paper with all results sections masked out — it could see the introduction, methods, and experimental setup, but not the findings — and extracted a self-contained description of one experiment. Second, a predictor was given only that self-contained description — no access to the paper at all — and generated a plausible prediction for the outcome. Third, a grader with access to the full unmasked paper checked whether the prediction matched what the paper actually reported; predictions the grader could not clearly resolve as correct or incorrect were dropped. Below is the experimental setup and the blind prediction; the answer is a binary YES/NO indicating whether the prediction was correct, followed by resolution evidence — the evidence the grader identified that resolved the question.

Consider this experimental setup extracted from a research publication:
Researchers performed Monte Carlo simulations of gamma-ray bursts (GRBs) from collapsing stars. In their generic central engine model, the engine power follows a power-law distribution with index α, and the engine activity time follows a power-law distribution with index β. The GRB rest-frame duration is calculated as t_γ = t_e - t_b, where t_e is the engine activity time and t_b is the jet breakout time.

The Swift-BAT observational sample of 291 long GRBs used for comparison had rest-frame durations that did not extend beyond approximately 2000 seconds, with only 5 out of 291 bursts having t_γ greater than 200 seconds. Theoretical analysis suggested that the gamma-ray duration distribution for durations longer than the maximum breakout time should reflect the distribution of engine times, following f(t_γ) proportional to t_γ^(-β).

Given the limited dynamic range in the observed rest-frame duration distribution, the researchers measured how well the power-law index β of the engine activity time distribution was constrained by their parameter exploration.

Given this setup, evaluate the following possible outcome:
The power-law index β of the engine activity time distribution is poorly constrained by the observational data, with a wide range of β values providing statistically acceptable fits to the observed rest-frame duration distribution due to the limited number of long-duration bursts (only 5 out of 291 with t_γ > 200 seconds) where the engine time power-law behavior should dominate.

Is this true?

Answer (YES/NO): YES